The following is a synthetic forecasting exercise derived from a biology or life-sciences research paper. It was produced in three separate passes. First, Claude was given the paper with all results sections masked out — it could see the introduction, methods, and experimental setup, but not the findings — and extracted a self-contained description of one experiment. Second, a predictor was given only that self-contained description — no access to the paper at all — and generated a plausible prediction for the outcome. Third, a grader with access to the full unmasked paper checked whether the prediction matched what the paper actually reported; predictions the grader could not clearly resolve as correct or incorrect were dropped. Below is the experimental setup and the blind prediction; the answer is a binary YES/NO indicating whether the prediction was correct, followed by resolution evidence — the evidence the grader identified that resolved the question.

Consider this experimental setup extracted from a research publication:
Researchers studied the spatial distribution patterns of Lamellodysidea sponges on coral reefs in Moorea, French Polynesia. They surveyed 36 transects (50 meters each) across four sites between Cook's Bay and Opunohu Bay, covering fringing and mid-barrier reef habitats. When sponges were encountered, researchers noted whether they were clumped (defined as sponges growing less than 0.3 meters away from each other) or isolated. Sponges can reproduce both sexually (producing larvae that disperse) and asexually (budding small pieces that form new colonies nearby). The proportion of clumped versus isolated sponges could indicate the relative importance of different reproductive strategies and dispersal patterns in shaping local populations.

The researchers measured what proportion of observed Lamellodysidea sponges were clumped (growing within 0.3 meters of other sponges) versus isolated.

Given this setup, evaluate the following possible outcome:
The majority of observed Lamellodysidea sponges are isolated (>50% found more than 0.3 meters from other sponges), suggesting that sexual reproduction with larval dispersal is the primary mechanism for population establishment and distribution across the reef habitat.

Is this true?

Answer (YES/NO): NO